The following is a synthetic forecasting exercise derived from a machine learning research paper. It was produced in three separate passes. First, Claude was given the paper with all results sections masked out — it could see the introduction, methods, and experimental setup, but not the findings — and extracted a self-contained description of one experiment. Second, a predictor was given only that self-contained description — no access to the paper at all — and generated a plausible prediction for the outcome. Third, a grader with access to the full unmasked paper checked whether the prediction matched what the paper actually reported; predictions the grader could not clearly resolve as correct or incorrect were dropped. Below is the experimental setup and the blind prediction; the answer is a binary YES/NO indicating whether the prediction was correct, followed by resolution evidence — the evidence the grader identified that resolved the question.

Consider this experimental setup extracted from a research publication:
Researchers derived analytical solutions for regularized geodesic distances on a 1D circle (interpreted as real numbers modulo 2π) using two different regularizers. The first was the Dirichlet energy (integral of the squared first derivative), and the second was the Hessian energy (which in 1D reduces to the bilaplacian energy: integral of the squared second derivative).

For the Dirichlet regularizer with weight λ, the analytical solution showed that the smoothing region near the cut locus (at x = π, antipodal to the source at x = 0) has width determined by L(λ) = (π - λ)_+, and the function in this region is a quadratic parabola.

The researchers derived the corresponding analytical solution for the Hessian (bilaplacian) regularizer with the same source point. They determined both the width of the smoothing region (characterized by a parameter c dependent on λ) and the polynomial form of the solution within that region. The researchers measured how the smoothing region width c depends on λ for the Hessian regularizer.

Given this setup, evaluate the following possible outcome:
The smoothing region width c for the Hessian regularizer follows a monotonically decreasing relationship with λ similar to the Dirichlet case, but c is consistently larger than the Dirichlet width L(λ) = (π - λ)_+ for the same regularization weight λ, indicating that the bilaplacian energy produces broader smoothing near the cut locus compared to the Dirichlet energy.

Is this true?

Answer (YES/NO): NO